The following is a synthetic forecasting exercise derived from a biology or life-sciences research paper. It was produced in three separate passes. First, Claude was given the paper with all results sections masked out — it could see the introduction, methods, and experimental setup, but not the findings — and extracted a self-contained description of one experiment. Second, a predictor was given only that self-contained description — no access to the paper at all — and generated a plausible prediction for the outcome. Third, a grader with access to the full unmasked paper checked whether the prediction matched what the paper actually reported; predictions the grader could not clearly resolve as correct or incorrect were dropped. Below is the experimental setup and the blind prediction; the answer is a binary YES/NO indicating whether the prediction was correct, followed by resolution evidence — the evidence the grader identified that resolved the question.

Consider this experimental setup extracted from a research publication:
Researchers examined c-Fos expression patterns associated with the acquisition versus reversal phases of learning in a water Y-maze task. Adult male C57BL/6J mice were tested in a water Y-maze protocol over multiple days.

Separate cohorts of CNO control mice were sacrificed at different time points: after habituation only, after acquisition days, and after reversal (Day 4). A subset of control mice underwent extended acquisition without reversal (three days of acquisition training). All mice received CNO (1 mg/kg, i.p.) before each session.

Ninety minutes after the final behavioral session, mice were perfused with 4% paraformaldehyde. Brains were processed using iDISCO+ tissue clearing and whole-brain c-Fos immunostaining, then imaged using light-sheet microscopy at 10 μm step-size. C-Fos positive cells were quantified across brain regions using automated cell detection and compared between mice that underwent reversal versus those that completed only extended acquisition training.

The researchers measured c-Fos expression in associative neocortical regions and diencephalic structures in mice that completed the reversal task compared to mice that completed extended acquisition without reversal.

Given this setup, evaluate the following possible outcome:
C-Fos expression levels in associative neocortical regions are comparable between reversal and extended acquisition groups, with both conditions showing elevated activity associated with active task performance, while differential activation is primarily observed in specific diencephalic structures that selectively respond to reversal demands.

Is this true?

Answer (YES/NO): NO